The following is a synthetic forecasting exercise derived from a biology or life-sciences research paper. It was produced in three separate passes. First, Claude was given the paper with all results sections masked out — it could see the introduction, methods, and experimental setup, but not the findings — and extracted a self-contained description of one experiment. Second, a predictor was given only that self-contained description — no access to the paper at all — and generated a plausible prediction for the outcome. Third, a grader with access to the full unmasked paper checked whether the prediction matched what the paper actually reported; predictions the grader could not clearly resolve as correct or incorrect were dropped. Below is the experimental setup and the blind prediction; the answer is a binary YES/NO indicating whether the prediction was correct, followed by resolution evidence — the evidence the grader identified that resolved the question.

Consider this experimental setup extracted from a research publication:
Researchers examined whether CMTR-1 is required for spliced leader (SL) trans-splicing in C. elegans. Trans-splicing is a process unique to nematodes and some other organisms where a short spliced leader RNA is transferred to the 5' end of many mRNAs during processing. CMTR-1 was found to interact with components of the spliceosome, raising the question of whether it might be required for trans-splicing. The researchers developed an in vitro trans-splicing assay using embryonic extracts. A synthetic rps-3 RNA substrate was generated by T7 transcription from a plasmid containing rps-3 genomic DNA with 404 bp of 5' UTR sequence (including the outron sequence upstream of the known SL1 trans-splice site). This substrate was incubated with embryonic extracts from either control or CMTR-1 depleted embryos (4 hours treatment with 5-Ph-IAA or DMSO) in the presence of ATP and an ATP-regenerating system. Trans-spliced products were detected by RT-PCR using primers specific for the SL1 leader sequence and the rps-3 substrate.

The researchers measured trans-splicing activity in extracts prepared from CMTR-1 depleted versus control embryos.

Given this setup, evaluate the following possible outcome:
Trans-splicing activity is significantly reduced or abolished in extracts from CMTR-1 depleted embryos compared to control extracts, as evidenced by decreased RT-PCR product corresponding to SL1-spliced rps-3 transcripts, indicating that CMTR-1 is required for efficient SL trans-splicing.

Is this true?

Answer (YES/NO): NO